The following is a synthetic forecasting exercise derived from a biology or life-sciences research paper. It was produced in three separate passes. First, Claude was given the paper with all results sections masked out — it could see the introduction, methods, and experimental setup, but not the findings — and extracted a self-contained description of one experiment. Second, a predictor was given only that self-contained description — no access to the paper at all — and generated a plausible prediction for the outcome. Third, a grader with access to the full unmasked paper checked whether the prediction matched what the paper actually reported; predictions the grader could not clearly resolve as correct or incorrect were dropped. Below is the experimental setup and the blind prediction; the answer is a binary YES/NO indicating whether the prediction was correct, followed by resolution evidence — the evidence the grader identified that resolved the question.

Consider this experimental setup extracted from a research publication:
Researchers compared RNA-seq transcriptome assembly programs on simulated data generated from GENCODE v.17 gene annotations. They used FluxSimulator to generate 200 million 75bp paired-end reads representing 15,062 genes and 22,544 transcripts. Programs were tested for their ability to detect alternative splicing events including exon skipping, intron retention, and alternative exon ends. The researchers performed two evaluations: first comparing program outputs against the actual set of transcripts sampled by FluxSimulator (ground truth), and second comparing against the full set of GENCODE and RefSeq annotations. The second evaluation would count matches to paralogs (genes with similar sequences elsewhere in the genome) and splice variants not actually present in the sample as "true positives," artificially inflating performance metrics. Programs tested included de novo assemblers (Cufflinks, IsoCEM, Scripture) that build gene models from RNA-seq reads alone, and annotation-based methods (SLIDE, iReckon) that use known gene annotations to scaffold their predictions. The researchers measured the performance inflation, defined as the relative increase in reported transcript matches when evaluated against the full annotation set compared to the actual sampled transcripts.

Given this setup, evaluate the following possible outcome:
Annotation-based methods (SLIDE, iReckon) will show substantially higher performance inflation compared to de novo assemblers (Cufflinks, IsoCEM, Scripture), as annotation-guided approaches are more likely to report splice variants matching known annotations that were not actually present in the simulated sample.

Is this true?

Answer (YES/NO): YES